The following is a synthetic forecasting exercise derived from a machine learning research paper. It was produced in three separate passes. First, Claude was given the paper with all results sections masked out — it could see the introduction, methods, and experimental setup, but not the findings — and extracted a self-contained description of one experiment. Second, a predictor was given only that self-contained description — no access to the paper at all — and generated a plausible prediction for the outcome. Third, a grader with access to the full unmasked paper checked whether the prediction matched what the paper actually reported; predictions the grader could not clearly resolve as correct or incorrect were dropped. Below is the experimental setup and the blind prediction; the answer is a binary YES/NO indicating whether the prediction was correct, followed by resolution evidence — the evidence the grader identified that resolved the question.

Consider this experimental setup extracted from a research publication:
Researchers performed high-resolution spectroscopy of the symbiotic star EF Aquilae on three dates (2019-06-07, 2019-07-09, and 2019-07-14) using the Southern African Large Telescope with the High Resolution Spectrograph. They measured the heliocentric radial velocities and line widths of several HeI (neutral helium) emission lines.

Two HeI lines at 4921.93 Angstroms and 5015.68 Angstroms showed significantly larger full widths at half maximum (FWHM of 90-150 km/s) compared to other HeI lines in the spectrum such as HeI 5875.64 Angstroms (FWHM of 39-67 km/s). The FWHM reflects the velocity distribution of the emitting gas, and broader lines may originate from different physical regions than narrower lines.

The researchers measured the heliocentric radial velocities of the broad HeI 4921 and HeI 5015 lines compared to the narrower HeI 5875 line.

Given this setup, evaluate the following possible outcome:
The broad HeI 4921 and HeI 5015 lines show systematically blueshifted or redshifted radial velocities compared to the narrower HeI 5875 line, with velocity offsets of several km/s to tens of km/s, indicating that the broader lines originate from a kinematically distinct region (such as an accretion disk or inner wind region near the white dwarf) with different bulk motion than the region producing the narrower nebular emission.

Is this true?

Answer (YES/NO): YES